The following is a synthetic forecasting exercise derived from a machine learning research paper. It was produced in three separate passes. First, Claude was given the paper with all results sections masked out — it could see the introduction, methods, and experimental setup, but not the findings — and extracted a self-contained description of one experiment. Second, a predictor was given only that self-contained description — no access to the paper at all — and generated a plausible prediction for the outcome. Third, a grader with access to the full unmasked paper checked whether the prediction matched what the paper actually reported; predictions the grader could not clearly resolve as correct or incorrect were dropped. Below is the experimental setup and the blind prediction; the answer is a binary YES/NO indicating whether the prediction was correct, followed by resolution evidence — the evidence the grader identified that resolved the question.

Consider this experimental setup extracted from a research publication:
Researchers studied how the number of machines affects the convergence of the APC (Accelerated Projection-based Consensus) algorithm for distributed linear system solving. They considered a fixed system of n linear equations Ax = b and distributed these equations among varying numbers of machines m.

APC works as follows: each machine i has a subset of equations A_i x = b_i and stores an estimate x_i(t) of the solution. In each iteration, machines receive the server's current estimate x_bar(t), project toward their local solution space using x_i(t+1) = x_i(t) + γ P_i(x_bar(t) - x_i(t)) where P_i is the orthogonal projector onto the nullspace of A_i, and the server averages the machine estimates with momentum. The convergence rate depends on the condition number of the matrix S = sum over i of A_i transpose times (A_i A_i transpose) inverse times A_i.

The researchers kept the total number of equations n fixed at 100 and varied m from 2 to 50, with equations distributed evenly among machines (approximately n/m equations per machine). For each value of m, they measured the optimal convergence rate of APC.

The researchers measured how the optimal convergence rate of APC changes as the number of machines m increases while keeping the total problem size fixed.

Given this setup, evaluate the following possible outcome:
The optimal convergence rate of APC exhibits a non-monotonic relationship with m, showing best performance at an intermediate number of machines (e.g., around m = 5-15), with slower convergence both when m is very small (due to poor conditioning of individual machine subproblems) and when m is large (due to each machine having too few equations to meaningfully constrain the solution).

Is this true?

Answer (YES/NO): NO